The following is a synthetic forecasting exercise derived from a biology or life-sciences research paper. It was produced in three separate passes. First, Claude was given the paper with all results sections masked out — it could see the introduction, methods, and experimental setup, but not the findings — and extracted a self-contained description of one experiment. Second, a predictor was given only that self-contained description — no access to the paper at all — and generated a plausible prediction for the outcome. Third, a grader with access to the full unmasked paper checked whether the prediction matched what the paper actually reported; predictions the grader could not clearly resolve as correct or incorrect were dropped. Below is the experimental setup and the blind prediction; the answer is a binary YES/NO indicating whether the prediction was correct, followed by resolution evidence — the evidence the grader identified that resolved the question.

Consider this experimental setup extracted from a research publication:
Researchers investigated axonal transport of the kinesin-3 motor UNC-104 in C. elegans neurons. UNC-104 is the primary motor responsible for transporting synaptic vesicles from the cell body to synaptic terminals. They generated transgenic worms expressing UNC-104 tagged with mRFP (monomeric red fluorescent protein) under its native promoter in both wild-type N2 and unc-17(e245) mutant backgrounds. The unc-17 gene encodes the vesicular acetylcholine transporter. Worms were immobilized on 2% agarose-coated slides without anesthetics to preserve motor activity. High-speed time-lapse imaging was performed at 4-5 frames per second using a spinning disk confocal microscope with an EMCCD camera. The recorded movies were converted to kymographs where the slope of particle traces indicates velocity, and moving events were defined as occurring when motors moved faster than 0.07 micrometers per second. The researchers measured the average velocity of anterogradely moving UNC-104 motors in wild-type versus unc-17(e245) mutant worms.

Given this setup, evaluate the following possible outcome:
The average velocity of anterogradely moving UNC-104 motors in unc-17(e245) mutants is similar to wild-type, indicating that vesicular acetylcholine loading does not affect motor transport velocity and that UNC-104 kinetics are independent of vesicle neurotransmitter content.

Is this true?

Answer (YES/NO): NO